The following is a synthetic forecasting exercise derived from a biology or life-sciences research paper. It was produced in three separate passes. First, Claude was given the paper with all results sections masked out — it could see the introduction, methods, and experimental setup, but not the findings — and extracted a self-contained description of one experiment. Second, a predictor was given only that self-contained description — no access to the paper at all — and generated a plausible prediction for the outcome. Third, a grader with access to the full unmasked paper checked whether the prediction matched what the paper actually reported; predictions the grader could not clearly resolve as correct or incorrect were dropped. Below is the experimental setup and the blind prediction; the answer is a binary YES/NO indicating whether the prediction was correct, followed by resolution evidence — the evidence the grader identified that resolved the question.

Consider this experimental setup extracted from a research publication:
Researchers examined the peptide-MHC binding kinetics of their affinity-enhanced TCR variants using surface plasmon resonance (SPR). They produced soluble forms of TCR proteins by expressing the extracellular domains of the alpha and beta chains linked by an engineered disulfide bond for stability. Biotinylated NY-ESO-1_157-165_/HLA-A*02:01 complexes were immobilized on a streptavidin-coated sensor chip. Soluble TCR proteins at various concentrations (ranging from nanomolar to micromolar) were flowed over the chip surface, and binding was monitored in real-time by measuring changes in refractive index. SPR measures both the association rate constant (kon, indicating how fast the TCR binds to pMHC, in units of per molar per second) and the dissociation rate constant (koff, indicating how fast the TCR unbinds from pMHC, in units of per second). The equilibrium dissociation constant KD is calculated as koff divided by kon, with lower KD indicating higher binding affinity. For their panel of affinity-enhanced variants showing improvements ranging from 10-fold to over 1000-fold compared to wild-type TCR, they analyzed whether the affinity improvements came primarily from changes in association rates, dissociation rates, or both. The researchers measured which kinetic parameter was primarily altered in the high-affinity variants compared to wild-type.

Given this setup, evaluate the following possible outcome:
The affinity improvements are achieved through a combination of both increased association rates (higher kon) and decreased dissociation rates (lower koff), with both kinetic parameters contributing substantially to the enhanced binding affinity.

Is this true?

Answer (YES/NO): NO